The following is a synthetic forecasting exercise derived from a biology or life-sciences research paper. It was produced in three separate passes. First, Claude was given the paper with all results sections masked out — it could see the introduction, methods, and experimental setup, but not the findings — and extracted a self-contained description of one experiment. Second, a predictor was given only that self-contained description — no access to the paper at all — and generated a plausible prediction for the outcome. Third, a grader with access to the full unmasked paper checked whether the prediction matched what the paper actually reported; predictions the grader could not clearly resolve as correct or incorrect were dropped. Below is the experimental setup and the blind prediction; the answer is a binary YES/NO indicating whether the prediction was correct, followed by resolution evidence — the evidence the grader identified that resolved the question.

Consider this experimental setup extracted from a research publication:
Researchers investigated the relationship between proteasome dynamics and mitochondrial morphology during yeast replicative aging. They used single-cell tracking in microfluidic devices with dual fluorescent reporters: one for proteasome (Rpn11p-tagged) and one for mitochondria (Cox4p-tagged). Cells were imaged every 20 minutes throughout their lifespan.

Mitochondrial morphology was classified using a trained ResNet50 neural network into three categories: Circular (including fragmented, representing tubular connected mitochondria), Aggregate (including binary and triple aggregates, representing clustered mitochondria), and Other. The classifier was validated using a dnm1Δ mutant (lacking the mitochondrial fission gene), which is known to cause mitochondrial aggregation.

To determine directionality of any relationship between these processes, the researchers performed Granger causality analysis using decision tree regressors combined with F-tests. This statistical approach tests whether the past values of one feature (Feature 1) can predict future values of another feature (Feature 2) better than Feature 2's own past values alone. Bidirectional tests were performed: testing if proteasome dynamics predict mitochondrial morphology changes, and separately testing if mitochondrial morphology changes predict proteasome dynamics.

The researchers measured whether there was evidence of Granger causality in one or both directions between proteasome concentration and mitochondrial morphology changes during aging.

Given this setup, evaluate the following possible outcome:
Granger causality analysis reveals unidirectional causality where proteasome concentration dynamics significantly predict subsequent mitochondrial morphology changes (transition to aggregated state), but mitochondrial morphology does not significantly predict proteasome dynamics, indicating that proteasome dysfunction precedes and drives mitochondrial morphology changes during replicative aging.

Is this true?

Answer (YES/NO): YES